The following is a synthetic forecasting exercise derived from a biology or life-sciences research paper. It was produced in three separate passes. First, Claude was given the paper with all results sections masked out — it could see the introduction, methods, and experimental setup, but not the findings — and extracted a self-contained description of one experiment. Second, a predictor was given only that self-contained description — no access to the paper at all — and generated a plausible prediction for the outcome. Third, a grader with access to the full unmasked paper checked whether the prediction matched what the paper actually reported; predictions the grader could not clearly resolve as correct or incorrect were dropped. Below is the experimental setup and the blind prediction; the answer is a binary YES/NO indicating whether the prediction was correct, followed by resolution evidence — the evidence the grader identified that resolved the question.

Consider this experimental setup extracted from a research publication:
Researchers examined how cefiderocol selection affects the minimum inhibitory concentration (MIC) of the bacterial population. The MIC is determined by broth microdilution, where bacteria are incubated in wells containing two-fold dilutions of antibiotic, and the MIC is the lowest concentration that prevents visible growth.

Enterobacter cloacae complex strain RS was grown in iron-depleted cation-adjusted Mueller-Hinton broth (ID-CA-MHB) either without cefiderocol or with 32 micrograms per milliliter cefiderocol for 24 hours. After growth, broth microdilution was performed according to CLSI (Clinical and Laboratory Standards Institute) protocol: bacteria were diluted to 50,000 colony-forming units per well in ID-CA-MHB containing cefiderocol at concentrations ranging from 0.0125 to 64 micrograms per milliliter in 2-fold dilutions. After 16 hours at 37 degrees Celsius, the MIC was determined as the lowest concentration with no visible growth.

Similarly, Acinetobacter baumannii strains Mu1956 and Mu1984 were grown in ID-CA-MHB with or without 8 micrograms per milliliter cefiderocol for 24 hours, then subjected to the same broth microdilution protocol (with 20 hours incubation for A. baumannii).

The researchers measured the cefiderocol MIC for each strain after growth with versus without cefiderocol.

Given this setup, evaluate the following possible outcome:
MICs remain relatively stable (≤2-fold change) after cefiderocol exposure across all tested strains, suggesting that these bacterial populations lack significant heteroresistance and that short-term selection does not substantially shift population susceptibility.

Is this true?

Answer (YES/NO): NO